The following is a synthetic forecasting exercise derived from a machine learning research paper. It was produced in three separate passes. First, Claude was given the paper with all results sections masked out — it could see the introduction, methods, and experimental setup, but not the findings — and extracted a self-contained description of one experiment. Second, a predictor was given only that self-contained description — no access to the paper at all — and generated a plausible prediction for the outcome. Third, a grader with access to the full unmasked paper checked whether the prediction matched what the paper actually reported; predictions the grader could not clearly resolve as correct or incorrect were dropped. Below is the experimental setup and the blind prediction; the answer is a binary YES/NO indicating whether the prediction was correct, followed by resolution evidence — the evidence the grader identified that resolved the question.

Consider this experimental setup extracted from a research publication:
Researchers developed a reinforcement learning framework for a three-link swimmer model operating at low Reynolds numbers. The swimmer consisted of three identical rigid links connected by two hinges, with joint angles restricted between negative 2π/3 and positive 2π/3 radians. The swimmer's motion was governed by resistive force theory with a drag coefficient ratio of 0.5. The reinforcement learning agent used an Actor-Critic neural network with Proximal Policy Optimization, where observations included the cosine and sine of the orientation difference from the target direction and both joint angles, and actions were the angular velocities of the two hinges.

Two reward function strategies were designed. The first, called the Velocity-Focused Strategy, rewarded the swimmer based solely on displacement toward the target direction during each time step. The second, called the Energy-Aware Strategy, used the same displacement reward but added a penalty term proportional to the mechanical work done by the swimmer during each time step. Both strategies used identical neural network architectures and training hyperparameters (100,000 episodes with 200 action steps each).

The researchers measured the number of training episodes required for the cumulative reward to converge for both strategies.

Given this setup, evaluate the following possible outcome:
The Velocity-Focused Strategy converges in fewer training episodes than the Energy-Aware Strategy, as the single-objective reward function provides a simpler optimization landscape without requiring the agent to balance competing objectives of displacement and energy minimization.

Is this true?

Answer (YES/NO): YES